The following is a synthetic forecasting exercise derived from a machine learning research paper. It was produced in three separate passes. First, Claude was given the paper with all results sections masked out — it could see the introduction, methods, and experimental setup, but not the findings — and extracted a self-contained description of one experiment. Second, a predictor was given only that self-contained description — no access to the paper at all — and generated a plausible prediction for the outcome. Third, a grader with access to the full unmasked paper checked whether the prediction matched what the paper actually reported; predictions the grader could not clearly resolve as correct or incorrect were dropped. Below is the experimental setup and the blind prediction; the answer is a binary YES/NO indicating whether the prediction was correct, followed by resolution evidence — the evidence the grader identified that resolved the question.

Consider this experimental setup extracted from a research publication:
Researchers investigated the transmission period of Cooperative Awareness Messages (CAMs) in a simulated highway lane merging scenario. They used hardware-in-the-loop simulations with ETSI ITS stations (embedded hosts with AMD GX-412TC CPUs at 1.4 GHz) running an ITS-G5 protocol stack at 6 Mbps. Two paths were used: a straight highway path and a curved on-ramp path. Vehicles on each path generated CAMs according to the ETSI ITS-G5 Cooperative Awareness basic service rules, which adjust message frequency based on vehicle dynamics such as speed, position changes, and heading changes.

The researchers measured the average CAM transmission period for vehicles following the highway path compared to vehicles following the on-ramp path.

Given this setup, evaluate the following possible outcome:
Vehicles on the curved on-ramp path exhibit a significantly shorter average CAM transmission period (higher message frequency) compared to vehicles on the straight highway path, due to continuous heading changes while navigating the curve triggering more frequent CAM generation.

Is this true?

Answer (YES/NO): YES